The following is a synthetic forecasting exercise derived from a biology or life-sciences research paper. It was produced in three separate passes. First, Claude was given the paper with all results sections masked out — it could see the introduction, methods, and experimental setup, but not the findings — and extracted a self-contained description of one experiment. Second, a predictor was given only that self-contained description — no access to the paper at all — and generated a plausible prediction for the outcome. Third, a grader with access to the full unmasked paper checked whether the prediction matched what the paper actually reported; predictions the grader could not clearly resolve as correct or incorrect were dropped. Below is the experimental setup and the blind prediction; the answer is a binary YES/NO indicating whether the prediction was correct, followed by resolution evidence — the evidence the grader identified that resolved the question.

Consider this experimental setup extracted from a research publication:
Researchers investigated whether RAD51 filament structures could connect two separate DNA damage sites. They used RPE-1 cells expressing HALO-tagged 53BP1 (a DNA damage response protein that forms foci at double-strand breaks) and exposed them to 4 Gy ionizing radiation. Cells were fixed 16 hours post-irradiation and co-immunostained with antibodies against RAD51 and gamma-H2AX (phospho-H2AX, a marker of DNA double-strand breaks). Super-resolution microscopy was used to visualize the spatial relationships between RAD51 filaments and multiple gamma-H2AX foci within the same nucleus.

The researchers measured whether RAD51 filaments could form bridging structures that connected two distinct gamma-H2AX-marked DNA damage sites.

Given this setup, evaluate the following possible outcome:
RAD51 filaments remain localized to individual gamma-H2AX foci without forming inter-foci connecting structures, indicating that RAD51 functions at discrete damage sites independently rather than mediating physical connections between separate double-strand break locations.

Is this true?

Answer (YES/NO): NO